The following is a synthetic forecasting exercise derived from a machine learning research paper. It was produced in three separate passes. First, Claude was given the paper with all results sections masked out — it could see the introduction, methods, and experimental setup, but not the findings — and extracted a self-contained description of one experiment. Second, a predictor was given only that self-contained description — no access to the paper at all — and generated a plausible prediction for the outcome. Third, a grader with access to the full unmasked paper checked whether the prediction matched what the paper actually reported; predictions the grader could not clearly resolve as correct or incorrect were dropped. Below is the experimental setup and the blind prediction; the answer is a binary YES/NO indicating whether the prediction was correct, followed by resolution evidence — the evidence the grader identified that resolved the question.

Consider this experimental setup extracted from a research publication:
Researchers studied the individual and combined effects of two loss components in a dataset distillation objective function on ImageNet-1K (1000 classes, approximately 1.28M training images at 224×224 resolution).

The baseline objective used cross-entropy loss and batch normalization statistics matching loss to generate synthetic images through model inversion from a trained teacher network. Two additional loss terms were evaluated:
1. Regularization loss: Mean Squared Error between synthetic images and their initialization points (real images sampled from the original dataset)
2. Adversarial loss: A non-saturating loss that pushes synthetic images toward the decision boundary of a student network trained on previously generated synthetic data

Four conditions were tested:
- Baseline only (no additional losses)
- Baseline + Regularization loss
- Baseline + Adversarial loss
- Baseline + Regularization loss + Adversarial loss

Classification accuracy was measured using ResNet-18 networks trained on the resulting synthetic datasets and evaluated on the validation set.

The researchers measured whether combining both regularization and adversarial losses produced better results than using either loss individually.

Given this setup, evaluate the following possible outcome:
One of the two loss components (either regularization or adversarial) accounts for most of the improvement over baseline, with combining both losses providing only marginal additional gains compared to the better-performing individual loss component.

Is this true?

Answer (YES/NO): NO